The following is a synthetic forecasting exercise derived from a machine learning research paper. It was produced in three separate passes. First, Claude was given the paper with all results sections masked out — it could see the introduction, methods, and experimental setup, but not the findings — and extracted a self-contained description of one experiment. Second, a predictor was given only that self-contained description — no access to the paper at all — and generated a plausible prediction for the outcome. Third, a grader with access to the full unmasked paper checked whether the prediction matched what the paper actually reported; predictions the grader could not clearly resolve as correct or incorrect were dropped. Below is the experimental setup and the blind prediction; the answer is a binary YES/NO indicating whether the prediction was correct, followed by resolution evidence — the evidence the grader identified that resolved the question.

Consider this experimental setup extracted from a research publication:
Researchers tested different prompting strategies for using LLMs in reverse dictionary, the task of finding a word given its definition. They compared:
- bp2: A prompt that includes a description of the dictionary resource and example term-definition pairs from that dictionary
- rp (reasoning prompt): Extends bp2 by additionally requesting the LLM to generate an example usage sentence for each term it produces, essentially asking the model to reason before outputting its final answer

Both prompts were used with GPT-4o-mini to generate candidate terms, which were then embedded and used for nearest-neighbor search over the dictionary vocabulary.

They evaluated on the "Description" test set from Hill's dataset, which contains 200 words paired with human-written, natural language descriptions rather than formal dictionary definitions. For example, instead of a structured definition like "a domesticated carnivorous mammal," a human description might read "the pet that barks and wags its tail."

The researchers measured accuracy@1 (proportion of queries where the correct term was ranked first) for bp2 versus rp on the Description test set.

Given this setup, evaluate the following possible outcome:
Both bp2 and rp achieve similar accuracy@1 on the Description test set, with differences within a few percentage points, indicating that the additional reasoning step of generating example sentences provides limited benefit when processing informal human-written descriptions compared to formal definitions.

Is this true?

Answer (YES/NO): YES